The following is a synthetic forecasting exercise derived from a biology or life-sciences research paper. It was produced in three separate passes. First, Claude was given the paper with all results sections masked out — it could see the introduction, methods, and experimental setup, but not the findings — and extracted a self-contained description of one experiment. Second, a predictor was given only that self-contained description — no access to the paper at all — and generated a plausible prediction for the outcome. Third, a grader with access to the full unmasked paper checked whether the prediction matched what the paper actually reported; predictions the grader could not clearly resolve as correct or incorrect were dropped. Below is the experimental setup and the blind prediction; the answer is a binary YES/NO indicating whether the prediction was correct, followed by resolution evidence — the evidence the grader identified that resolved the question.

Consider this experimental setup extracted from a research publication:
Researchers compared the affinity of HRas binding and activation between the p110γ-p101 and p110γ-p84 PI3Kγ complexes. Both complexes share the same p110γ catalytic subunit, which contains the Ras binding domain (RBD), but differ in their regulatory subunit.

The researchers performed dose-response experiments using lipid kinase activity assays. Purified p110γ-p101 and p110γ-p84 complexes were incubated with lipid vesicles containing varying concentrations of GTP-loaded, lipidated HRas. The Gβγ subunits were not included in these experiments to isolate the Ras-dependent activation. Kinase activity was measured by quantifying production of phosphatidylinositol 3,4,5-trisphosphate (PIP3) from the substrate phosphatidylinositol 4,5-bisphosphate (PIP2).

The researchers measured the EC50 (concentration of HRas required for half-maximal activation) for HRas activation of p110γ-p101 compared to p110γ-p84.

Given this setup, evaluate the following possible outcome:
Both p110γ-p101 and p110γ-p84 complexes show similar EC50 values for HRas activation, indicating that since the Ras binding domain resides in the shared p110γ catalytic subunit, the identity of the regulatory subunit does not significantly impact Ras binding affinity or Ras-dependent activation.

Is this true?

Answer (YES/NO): YES